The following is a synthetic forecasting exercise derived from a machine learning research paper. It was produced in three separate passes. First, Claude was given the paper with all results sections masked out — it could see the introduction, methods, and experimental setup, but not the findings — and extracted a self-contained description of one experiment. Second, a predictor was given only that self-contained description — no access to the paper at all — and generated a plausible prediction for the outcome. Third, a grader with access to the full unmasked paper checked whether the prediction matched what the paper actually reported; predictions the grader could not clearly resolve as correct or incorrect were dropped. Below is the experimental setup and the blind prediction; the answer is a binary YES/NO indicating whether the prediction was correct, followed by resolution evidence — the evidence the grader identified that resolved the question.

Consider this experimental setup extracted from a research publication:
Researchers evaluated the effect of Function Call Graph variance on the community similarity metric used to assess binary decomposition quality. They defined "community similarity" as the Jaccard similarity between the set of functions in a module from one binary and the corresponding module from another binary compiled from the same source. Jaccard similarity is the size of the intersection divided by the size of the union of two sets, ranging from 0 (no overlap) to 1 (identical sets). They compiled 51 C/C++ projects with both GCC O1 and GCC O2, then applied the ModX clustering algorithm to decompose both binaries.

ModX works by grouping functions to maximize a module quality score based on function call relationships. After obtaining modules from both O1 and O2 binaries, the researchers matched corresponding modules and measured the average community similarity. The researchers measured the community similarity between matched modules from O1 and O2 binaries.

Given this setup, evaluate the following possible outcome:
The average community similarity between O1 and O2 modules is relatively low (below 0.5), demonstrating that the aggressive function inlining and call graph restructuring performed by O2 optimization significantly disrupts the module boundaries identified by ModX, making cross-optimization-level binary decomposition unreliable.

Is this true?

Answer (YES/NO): NO